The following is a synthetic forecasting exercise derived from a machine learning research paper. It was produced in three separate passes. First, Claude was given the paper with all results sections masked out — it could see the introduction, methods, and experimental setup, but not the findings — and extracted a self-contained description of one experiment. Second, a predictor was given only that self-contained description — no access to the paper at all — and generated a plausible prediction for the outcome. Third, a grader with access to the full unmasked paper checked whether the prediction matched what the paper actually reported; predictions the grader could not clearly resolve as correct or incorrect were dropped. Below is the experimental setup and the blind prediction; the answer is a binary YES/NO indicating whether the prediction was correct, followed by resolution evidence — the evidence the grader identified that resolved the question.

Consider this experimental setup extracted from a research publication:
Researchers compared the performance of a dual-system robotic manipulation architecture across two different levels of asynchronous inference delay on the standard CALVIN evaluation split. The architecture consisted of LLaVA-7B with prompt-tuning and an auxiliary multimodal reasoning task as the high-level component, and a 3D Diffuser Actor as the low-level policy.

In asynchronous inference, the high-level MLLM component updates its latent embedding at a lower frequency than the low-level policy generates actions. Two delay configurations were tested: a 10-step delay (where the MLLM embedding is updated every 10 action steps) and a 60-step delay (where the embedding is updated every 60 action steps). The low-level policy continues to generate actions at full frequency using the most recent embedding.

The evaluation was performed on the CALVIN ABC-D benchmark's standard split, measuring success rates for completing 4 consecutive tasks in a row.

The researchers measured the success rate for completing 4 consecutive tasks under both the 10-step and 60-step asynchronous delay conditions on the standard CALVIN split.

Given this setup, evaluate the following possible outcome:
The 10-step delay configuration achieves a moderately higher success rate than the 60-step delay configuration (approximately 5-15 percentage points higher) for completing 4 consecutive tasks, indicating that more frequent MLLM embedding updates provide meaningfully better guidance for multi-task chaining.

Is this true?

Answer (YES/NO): NO